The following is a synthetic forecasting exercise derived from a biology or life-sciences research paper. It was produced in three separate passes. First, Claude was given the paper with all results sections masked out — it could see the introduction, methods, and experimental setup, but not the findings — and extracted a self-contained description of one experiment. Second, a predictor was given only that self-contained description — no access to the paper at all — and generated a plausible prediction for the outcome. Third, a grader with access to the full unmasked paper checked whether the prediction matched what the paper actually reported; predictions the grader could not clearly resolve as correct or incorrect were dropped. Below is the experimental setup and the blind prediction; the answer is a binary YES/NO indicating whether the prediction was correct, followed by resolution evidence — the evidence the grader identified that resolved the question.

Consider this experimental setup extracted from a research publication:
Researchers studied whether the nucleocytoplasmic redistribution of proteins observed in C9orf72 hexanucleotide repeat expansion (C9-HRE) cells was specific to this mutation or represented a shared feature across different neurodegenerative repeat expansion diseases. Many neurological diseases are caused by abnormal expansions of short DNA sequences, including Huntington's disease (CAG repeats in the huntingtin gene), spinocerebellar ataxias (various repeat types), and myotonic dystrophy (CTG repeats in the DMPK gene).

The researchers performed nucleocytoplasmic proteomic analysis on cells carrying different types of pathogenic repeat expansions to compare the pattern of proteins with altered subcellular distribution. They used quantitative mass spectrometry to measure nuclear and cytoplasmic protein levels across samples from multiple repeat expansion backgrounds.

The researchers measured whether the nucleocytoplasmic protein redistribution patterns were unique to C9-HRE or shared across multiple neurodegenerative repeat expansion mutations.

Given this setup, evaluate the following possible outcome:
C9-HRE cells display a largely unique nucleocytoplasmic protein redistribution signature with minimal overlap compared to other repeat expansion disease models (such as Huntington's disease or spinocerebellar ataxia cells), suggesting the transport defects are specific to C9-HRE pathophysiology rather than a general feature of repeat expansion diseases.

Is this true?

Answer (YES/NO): NO